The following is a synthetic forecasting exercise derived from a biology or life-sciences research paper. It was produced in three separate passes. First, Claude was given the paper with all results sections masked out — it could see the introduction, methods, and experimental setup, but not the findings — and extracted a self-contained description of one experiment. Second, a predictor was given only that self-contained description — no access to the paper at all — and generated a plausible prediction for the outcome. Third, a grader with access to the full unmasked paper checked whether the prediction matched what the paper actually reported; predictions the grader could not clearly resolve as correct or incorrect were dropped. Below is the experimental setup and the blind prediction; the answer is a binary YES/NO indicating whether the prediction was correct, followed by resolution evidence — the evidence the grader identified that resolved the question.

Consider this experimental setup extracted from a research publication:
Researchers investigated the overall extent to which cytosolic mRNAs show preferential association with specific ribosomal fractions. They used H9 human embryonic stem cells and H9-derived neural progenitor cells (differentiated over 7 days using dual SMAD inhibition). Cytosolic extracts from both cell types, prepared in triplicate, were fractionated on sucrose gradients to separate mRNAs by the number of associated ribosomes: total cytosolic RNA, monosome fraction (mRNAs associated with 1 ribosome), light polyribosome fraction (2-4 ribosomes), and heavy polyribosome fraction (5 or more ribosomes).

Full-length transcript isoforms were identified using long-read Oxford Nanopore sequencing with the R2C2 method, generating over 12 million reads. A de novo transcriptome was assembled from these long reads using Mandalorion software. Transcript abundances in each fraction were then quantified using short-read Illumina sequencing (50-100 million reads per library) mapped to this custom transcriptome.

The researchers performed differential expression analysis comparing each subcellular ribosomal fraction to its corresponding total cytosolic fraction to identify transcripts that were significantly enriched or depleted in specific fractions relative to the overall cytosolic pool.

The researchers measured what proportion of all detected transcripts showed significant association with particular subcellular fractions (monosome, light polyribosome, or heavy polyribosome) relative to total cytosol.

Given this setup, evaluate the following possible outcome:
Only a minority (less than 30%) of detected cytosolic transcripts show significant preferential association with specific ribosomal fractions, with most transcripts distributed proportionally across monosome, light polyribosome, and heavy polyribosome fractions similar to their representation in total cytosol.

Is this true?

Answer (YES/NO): NO